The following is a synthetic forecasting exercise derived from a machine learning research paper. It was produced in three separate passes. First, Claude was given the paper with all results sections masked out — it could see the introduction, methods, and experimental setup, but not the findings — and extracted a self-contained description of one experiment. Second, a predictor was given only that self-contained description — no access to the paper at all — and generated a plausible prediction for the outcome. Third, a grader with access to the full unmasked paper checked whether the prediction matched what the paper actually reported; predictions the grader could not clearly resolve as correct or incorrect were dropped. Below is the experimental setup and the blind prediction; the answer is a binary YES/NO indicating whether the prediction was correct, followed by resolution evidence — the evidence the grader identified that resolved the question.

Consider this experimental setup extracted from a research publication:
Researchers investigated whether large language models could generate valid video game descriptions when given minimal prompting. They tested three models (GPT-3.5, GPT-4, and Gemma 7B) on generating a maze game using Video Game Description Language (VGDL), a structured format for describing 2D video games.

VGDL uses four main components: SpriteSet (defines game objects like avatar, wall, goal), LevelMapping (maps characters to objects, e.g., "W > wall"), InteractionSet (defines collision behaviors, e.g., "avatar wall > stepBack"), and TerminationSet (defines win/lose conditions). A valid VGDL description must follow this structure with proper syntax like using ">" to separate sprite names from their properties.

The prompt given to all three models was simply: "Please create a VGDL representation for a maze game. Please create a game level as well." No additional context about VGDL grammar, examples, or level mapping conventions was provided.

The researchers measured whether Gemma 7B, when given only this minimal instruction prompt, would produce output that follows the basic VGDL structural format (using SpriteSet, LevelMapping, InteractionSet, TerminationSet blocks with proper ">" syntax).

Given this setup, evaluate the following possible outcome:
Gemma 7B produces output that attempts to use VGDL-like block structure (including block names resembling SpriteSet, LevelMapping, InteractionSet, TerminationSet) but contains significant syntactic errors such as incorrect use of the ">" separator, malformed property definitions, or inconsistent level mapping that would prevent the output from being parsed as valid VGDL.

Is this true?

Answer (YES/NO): NO